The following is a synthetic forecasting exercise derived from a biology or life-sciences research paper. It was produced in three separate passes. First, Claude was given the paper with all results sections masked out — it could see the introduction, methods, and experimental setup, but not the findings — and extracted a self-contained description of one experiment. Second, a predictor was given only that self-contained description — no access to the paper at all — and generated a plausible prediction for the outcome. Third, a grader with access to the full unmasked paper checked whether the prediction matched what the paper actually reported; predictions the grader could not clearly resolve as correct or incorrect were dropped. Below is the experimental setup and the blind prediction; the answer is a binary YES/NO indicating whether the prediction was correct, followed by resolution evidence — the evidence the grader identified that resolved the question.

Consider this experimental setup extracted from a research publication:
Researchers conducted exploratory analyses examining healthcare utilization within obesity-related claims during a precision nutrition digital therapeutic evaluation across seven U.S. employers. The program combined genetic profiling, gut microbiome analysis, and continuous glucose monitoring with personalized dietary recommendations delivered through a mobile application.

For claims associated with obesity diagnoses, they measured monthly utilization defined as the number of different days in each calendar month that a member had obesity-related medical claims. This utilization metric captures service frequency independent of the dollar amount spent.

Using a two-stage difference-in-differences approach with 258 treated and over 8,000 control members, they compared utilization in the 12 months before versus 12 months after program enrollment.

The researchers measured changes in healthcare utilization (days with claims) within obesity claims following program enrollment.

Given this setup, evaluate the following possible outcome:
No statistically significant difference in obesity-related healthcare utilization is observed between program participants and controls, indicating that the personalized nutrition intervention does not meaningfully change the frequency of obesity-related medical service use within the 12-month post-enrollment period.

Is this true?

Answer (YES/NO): NO